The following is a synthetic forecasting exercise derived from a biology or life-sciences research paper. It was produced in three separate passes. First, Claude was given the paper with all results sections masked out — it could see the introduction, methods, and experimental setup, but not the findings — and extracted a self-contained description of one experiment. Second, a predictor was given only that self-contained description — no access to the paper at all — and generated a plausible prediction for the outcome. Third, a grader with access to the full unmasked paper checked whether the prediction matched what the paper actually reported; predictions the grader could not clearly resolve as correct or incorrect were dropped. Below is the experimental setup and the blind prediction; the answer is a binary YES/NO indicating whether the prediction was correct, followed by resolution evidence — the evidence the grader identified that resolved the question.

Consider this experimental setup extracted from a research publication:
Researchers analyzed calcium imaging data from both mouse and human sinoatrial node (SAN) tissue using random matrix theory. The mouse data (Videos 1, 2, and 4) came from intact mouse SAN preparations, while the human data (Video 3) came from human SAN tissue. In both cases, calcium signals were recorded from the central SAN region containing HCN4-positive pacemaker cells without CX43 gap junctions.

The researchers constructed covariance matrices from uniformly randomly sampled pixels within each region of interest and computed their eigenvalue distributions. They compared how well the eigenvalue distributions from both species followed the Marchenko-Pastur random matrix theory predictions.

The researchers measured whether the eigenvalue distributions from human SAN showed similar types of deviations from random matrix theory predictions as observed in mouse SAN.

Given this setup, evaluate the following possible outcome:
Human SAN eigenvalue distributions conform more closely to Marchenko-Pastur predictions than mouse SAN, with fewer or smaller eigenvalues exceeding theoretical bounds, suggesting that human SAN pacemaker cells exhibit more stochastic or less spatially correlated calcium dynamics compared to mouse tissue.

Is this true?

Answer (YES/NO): NO